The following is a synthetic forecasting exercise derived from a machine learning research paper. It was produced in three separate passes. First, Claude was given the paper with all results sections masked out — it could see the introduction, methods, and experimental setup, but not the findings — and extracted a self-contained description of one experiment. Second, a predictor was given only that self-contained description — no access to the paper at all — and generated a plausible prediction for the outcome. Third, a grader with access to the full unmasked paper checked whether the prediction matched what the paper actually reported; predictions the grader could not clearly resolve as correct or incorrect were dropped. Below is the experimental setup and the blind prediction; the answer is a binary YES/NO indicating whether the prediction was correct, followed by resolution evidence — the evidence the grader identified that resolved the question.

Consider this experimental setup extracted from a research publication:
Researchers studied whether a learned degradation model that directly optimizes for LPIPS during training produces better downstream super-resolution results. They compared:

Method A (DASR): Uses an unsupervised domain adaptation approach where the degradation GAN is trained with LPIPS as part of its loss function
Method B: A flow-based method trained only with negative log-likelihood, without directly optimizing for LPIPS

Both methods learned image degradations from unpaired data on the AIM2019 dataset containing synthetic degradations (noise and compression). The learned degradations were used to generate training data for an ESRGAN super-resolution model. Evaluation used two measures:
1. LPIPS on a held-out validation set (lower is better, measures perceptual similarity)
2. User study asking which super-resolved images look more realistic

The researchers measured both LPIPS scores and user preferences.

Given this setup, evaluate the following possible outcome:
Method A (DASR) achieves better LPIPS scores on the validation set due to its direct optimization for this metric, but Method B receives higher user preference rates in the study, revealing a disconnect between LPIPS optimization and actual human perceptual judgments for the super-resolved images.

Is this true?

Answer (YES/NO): YES